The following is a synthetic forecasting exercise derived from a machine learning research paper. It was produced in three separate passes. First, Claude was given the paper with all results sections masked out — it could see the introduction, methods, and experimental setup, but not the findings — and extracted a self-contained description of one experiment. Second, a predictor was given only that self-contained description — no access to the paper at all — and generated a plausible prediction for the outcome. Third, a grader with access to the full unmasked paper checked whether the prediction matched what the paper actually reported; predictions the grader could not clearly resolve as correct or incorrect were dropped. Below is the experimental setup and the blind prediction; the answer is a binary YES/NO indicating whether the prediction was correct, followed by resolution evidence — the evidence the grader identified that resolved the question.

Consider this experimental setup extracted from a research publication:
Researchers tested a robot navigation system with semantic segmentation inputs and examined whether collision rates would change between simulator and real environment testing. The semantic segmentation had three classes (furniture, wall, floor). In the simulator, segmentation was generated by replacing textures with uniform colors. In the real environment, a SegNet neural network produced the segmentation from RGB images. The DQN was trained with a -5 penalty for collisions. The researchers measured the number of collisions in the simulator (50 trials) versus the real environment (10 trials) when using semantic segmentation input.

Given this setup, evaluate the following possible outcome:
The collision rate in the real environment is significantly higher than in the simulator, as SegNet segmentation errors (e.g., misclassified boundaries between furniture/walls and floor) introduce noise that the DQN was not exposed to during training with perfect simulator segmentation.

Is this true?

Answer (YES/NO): NO